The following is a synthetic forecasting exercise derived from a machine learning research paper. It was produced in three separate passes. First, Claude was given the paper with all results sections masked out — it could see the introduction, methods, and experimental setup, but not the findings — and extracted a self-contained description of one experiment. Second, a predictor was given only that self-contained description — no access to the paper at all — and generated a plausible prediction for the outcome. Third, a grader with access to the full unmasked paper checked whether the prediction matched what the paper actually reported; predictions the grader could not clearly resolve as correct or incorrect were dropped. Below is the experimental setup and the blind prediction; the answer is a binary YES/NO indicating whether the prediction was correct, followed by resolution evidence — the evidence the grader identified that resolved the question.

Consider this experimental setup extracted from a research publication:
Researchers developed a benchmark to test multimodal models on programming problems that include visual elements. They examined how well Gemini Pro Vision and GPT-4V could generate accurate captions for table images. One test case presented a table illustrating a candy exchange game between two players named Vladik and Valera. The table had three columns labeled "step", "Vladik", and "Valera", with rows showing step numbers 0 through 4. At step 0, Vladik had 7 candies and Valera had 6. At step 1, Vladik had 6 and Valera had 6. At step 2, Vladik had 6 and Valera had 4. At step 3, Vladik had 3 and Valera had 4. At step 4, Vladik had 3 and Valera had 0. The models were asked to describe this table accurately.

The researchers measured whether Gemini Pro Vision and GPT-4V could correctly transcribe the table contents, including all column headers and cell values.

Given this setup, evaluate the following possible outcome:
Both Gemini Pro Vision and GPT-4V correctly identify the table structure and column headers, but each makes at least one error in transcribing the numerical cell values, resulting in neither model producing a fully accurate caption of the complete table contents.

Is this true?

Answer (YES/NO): NO